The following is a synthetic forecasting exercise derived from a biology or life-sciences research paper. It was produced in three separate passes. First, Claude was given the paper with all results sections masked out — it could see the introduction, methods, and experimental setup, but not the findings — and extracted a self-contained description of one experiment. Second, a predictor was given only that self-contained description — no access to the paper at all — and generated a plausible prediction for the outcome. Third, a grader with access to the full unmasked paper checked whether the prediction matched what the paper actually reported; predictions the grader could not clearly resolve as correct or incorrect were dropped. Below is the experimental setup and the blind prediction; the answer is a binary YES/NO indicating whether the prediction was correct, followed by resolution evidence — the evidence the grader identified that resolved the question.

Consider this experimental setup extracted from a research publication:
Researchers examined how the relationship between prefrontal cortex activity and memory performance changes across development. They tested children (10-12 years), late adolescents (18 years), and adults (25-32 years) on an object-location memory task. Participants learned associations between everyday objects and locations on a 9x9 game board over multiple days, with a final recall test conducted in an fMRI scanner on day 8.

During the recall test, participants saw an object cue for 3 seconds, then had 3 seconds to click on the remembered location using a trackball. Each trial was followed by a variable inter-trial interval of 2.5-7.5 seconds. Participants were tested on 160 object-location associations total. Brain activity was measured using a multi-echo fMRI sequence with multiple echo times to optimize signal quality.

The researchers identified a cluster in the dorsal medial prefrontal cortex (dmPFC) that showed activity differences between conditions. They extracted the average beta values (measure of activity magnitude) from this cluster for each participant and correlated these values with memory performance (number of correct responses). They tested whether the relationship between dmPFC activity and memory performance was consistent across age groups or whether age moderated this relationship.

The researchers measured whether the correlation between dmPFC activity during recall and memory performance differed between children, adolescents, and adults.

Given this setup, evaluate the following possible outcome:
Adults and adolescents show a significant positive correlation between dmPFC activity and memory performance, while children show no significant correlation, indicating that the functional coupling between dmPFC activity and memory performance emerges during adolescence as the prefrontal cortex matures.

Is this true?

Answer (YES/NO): NO